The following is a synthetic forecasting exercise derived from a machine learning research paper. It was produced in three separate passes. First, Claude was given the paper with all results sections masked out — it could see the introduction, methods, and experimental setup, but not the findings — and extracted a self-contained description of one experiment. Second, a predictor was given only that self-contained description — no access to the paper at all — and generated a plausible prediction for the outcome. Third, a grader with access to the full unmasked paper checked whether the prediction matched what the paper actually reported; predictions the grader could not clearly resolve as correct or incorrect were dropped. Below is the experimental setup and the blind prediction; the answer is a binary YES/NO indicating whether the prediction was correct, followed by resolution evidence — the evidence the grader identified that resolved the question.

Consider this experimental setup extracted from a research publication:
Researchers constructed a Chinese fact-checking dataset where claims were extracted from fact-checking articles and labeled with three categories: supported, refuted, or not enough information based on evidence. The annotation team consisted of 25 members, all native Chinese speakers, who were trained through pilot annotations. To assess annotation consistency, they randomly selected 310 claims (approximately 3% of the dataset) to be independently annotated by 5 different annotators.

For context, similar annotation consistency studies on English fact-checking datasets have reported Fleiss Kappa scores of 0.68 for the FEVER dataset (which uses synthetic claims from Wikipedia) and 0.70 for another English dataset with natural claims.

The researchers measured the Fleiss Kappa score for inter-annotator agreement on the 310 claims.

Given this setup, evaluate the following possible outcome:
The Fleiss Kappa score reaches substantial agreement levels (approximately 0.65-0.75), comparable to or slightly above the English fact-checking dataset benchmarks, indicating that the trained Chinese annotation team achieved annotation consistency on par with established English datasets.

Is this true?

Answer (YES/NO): YES